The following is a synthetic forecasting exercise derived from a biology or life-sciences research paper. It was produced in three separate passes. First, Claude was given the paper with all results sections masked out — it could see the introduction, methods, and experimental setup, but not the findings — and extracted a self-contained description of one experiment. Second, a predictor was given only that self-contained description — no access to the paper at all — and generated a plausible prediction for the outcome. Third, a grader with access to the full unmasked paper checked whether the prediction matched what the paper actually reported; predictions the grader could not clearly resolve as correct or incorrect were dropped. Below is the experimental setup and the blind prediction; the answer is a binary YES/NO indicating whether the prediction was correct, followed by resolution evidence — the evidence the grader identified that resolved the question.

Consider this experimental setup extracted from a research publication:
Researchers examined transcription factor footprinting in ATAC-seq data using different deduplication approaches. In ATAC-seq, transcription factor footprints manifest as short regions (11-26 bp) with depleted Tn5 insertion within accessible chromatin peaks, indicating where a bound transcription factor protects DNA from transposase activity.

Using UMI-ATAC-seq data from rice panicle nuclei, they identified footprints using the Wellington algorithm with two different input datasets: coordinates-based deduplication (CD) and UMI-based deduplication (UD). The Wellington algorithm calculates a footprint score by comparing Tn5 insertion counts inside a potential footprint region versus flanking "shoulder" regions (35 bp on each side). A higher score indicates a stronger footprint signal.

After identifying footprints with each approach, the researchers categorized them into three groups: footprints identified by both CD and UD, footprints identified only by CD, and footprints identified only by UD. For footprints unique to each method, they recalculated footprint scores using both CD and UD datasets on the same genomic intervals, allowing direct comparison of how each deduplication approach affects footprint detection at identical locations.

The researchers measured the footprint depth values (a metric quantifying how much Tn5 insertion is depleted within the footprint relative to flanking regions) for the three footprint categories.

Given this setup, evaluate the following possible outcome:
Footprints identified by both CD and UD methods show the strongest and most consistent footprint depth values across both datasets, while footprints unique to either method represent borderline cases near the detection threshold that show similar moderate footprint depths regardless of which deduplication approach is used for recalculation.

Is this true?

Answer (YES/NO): NO